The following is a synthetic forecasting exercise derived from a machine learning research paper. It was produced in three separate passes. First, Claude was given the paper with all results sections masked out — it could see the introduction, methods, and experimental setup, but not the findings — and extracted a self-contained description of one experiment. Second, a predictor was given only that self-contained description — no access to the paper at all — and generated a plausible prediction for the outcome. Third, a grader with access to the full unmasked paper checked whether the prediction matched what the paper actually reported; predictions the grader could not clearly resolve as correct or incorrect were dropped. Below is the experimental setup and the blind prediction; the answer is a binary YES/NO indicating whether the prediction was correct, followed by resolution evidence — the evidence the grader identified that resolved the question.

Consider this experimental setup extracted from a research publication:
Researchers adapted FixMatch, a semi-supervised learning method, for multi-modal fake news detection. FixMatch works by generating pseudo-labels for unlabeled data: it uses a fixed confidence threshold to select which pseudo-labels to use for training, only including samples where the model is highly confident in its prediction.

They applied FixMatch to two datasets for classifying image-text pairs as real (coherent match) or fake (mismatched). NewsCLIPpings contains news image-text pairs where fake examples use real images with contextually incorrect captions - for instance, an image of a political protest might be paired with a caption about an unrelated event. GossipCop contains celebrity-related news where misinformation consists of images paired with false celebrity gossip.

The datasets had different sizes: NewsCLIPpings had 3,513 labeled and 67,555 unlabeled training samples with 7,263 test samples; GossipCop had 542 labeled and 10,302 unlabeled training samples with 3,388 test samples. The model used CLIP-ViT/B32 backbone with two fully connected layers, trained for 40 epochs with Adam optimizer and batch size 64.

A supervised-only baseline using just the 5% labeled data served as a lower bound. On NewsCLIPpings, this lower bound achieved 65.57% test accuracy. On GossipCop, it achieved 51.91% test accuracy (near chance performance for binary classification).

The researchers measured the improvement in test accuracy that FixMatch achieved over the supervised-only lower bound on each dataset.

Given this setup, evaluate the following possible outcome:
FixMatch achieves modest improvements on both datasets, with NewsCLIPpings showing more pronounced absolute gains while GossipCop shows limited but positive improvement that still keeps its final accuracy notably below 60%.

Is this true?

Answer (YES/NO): NO